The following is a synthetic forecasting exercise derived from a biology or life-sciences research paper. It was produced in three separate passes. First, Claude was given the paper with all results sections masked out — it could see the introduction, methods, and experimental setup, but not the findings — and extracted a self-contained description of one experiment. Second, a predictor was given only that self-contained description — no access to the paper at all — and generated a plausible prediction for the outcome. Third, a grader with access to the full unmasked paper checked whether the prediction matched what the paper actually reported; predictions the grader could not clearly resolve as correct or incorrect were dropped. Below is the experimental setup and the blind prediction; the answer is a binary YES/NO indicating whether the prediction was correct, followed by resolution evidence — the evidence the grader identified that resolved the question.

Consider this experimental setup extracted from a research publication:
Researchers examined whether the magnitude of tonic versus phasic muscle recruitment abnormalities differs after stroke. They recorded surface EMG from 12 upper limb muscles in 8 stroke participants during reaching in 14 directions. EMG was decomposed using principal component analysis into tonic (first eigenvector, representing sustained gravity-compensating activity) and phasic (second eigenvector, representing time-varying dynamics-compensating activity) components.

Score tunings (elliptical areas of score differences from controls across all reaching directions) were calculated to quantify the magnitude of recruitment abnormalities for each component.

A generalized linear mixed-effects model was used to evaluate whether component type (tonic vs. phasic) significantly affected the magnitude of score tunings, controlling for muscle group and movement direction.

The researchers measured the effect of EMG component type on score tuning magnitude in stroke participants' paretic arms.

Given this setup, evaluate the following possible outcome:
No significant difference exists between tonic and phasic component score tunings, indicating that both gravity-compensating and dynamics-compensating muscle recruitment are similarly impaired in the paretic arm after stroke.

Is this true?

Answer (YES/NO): NO